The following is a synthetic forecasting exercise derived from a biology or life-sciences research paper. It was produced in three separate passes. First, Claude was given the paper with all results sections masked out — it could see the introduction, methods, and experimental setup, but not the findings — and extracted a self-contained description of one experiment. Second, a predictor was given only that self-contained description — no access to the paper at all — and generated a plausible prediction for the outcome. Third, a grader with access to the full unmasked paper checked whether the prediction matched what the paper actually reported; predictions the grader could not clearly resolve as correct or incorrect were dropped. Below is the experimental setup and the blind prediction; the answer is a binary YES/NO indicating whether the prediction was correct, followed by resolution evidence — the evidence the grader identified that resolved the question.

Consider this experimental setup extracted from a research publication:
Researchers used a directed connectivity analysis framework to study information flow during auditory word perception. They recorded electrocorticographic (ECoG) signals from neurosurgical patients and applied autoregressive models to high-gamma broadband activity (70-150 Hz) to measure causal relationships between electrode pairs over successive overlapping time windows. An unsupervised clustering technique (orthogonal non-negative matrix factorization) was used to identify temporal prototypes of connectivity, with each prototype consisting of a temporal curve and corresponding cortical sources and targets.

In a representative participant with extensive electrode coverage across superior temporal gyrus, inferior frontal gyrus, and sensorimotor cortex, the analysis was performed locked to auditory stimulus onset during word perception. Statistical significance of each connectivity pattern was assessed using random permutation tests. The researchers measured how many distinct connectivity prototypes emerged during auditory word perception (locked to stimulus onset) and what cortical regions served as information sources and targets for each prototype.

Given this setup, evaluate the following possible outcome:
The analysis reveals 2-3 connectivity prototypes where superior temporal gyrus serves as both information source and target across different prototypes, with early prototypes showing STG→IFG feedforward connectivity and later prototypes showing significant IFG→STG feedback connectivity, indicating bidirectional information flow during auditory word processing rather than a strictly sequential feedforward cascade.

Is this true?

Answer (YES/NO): NO